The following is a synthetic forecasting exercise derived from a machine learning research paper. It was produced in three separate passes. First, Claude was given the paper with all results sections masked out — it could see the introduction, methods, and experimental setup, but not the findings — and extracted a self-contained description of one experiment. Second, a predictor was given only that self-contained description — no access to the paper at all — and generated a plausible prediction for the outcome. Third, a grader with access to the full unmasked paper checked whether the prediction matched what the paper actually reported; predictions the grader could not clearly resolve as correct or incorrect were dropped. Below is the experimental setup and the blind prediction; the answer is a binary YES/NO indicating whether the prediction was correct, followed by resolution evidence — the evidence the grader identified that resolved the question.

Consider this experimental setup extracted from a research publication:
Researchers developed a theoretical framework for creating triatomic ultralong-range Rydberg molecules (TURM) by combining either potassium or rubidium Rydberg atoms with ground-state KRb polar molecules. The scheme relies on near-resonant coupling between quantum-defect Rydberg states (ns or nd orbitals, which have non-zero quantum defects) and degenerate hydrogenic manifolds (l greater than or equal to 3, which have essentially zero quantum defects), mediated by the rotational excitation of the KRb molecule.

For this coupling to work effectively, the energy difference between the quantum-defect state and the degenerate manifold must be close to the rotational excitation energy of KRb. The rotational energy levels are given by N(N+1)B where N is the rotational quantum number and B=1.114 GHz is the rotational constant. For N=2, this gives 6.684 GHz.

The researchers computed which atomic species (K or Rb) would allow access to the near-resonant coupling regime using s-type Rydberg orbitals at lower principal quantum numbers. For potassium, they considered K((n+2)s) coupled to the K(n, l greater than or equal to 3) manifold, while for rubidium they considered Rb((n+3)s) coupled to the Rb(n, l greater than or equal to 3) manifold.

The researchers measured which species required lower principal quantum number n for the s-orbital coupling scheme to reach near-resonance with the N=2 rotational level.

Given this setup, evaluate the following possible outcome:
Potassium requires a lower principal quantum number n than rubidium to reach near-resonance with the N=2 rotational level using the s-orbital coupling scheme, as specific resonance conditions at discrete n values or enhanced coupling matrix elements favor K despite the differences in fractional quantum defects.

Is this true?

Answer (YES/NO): NO